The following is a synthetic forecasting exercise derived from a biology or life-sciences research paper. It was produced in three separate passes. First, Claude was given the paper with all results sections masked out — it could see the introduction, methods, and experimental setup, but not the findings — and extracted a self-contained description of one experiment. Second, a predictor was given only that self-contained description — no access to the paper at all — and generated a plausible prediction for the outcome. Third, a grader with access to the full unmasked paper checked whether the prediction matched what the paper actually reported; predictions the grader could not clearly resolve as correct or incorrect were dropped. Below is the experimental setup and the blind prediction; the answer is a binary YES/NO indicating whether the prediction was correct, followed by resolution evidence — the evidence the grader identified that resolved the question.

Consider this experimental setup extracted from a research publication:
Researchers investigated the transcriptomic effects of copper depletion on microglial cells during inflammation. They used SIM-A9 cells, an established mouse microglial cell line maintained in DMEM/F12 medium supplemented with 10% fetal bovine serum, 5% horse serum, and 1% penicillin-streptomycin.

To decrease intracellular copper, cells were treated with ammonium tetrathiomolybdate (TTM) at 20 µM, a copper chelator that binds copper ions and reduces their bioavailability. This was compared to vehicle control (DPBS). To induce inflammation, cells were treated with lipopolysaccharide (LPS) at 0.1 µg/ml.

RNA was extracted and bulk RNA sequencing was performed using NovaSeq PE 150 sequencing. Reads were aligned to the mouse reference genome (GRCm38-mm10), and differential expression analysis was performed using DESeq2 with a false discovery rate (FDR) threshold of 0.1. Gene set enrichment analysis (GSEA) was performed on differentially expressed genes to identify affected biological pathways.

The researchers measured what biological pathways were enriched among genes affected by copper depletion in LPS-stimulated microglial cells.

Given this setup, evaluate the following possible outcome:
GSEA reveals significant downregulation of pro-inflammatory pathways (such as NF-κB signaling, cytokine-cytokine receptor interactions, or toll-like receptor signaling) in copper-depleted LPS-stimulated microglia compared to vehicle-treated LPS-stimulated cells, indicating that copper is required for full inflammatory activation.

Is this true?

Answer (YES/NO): NO